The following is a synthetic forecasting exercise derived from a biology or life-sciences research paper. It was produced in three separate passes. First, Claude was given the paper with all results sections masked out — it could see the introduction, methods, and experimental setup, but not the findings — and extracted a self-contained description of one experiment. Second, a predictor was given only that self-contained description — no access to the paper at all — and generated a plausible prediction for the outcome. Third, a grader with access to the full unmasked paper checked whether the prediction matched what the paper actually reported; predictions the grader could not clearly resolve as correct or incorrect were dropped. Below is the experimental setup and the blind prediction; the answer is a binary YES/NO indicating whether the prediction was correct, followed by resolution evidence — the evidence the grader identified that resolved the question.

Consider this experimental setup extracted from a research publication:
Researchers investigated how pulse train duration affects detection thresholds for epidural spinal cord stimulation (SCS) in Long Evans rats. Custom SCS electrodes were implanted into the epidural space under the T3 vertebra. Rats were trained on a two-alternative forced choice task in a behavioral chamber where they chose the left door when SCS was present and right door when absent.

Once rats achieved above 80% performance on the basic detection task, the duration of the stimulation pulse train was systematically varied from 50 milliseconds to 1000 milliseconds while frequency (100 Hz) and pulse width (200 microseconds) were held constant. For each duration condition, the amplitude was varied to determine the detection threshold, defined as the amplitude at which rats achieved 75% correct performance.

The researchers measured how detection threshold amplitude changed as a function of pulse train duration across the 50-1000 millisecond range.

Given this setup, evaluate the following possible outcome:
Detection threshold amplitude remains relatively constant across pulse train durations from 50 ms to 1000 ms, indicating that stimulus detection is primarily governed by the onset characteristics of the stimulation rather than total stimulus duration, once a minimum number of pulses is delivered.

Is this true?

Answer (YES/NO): NO